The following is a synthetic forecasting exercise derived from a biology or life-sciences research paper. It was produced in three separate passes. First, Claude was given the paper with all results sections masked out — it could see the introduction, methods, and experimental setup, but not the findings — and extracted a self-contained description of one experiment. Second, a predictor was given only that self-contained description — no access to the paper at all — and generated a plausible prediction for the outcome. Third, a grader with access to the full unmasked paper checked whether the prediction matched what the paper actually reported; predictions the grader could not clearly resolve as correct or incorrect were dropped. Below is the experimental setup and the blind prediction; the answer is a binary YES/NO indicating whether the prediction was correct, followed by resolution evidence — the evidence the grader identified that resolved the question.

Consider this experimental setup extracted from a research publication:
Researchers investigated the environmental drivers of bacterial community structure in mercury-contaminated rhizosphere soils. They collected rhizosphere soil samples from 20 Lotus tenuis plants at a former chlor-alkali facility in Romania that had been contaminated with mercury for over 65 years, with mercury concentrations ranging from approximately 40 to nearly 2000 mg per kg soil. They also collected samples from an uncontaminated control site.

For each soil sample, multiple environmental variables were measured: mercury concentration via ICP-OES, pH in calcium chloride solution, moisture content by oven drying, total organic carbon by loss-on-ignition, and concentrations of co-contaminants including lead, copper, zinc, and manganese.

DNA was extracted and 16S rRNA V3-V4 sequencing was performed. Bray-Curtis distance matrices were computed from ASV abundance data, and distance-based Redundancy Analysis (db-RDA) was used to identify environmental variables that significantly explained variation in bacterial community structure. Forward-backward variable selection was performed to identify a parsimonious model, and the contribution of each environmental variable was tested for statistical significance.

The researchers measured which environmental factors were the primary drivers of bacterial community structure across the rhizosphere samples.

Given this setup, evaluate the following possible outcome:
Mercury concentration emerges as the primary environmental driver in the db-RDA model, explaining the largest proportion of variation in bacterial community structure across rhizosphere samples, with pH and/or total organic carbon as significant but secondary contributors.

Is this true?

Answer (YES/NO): NO